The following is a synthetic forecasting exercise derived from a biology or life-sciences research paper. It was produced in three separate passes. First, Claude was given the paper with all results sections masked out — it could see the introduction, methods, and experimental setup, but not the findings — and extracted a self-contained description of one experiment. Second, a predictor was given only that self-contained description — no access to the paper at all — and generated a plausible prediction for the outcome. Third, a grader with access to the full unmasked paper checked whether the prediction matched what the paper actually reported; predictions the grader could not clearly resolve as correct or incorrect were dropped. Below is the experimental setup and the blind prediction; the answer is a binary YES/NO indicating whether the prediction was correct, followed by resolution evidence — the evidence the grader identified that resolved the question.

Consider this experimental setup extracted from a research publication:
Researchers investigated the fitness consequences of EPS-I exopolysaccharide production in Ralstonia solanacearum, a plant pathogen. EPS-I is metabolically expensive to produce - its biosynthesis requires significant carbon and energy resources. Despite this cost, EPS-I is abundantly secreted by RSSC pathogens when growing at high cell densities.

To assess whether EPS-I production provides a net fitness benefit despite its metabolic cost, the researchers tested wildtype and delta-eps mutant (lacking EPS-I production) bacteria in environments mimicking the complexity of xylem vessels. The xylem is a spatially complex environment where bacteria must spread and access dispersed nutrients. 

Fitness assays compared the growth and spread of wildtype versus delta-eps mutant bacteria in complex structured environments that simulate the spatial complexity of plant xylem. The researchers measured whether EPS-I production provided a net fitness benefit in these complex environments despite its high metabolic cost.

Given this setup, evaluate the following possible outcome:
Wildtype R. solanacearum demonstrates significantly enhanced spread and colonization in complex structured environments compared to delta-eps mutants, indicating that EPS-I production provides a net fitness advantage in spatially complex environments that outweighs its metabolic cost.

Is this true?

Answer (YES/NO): YES